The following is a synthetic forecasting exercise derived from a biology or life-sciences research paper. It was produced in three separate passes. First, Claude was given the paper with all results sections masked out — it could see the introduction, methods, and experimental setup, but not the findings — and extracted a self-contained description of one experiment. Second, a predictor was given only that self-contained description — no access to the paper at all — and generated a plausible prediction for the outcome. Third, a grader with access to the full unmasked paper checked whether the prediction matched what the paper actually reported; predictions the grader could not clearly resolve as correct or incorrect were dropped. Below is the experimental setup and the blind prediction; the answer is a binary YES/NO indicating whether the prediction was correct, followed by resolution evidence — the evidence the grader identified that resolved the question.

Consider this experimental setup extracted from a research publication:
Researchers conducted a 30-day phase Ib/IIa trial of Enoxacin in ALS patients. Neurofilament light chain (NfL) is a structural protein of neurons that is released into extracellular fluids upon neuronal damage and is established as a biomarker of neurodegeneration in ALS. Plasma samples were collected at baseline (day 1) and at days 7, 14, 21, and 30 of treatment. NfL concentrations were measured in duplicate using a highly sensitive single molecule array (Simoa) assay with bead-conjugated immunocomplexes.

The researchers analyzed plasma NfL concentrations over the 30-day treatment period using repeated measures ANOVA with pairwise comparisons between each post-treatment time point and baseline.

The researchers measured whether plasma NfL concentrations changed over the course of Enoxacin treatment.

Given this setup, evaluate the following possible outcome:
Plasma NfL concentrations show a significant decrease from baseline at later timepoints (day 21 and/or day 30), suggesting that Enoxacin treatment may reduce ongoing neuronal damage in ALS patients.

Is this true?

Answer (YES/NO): NO